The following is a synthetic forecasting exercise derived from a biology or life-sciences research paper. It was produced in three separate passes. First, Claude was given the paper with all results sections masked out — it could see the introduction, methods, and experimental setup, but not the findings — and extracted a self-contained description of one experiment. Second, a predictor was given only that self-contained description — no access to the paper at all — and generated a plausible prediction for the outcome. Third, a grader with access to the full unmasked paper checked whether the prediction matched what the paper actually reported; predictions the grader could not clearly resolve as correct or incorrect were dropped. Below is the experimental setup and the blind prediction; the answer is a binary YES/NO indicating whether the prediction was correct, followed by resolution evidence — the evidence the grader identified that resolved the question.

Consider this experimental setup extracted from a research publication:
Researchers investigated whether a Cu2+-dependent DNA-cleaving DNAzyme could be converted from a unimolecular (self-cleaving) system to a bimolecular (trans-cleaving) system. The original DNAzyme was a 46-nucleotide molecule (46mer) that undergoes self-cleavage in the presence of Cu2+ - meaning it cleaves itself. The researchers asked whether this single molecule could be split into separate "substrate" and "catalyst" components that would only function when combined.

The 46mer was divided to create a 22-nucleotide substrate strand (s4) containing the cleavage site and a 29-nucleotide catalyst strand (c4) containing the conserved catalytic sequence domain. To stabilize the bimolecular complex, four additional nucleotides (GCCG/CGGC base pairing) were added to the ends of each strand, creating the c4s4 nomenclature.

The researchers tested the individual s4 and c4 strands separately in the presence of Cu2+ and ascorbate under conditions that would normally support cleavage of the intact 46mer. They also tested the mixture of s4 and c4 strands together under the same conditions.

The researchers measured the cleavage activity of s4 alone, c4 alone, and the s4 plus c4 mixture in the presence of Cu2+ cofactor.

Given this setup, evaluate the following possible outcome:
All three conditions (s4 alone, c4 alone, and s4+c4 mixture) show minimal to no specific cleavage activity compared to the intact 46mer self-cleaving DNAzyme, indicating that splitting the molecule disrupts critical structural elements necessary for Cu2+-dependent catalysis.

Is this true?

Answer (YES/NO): NO